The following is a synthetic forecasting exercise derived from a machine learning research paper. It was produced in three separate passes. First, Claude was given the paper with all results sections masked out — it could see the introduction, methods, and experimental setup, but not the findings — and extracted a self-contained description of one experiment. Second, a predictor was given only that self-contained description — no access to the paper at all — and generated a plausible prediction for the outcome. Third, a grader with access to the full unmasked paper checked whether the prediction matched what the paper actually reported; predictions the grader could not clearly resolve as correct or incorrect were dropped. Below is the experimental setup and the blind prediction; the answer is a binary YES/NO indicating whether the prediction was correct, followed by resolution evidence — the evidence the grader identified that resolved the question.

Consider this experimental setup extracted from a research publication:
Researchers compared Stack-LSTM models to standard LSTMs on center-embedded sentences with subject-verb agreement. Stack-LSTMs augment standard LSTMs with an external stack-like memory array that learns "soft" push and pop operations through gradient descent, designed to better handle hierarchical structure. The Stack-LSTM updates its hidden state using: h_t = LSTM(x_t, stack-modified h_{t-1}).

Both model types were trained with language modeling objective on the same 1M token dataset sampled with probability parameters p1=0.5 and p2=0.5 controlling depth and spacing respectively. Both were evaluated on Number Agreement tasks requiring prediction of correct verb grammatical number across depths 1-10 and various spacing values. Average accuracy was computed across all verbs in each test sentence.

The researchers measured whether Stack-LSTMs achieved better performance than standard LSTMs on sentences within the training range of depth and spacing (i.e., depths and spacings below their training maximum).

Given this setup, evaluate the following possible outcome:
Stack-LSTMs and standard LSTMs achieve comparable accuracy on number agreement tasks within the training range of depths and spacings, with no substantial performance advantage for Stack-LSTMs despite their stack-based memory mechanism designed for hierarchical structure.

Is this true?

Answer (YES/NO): NO